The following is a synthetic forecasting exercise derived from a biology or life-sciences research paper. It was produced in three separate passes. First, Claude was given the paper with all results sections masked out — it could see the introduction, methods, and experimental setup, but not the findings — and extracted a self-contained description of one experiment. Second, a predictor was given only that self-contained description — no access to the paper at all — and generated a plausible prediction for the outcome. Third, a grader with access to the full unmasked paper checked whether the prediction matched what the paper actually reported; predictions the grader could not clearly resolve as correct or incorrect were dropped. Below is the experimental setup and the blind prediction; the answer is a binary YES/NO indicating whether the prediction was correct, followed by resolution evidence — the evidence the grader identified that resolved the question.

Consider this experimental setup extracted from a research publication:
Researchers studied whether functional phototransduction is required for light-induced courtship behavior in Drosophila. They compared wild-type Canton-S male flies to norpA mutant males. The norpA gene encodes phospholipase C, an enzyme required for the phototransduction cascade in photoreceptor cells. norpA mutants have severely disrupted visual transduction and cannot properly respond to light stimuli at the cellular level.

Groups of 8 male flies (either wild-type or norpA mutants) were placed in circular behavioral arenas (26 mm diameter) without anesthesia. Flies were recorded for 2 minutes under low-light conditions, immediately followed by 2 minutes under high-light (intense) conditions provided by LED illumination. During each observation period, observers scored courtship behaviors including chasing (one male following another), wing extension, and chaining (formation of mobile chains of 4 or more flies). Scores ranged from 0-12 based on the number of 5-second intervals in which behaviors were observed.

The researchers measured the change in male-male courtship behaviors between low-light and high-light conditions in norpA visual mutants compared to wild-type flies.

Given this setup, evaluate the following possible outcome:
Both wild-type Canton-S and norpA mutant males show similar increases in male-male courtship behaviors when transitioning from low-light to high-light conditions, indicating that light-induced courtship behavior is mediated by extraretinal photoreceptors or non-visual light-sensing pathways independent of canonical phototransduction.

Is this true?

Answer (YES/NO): NO